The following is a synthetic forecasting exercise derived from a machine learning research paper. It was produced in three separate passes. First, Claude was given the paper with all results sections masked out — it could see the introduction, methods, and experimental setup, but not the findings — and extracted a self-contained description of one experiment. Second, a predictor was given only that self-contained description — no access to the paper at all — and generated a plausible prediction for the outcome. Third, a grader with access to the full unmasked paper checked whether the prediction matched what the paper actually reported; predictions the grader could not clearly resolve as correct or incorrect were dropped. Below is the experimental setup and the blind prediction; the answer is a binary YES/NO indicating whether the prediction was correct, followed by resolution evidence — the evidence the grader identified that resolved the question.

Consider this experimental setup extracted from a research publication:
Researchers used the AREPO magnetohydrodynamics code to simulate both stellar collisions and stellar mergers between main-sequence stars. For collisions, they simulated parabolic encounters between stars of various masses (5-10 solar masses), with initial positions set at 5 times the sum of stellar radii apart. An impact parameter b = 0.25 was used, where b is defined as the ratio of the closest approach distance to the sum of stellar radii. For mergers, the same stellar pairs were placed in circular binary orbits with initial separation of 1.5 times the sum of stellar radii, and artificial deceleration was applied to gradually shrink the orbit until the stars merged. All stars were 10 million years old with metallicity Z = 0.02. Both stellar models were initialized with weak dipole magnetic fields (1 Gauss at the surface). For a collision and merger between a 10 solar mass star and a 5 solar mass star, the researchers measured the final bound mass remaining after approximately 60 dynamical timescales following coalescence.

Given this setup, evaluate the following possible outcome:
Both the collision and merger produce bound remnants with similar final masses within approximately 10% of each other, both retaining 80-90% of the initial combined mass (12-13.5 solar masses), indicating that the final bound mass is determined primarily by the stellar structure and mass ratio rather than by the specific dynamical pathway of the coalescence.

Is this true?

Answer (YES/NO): NO